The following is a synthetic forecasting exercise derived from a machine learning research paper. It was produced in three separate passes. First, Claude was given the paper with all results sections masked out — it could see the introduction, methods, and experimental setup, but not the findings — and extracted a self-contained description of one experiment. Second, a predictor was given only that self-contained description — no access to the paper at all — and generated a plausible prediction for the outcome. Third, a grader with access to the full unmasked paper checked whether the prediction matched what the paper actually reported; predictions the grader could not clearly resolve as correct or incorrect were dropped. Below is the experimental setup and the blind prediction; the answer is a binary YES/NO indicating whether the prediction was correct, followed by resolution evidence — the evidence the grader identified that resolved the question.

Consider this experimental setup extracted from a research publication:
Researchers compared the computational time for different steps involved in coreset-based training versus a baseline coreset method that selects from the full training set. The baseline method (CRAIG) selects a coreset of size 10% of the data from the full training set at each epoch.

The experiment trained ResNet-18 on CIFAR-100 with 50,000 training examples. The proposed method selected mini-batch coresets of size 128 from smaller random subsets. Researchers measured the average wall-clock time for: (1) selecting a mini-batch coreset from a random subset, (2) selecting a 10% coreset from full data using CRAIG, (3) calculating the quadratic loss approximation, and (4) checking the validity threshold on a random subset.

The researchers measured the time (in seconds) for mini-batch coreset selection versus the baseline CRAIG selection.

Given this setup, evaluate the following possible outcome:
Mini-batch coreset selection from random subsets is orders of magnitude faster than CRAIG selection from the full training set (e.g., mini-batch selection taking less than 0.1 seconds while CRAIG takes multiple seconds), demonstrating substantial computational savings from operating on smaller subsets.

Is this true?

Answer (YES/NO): NO